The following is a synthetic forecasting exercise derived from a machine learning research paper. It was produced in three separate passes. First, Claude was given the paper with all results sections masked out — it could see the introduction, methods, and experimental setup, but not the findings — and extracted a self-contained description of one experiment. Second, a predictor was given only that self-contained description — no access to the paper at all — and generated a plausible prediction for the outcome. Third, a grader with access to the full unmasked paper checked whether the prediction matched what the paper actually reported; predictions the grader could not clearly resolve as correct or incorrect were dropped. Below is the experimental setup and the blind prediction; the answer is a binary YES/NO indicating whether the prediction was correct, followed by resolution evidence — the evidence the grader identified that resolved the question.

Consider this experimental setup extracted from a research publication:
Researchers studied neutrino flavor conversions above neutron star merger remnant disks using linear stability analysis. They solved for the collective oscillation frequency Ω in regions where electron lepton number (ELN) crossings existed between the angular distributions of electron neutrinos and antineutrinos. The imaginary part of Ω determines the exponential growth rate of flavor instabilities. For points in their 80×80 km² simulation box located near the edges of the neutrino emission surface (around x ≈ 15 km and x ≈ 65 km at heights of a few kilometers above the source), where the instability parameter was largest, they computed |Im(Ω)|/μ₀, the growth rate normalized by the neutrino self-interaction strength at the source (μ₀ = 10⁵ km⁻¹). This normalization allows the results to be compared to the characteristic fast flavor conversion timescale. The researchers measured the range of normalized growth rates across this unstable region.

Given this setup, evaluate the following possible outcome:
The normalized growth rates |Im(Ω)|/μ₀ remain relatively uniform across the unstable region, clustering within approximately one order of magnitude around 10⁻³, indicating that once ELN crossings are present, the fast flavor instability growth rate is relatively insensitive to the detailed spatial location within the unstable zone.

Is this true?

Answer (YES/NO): NO